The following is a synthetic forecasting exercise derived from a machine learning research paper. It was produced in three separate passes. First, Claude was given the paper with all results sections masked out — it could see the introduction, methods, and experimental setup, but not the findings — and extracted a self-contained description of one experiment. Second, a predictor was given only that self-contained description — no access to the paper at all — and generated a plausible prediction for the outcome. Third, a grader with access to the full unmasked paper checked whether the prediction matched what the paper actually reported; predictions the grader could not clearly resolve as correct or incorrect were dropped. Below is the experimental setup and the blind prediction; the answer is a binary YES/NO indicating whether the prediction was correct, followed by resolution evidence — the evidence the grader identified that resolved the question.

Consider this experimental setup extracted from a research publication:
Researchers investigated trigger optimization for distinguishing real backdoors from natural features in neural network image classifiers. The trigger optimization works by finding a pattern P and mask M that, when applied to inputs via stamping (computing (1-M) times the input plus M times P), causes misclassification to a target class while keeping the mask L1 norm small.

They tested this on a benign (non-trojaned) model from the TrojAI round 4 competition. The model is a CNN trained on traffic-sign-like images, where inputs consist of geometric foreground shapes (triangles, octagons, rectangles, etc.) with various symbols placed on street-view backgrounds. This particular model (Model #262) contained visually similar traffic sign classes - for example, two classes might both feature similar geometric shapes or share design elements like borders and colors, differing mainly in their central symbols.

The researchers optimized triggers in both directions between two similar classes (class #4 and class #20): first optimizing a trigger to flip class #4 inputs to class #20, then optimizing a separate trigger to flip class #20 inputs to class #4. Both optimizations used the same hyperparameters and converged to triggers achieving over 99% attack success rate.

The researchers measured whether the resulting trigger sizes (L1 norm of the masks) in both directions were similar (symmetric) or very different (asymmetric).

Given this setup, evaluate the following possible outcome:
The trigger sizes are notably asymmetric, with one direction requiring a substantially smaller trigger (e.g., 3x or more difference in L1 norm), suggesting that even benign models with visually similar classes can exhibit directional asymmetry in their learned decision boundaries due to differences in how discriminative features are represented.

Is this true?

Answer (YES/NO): NO